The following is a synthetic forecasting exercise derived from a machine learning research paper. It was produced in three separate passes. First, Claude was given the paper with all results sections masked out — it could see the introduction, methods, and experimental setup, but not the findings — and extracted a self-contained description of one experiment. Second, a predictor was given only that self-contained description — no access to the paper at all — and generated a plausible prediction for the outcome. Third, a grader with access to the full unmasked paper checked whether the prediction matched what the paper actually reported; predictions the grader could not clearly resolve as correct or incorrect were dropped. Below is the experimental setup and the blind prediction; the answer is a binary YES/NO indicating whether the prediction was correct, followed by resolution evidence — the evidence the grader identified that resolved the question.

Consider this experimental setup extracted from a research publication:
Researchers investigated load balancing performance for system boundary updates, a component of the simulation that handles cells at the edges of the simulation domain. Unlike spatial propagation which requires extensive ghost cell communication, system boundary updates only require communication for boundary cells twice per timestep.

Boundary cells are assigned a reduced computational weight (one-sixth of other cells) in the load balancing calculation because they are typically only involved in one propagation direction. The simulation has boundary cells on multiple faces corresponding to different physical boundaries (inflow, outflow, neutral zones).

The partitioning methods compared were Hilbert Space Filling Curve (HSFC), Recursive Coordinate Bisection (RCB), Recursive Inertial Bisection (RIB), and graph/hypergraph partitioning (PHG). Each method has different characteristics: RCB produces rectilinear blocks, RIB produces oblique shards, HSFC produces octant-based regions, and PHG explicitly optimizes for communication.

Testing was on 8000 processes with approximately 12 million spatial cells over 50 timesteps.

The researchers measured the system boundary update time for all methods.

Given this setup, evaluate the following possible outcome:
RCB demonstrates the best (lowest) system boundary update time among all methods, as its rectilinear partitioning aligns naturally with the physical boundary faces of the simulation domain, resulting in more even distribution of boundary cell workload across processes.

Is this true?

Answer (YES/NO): NO